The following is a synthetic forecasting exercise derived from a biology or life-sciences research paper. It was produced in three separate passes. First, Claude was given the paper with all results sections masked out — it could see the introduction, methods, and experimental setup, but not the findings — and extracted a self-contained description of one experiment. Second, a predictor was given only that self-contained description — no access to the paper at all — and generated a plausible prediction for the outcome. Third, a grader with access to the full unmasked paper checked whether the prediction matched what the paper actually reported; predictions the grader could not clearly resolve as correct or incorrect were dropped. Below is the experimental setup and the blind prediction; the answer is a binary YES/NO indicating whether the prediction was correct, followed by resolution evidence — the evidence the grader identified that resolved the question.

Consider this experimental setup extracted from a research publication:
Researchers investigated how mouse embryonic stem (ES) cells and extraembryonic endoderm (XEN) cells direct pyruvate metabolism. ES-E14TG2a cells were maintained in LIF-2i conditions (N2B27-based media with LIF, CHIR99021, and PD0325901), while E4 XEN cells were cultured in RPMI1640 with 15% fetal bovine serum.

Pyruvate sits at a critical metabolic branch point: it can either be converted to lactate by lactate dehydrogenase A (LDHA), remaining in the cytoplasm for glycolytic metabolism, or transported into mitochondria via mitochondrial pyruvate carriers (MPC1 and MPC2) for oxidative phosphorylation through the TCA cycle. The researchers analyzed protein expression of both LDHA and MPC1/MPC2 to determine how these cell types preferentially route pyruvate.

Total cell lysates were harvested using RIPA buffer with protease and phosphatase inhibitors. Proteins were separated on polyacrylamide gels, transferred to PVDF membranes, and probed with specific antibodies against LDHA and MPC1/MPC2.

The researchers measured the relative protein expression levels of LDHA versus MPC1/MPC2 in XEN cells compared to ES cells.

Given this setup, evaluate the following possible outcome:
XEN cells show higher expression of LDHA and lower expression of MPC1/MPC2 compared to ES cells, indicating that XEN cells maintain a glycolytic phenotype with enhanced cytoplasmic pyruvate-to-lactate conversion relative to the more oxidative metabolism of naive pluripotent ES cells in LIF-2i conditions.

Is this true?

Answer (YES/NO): NO